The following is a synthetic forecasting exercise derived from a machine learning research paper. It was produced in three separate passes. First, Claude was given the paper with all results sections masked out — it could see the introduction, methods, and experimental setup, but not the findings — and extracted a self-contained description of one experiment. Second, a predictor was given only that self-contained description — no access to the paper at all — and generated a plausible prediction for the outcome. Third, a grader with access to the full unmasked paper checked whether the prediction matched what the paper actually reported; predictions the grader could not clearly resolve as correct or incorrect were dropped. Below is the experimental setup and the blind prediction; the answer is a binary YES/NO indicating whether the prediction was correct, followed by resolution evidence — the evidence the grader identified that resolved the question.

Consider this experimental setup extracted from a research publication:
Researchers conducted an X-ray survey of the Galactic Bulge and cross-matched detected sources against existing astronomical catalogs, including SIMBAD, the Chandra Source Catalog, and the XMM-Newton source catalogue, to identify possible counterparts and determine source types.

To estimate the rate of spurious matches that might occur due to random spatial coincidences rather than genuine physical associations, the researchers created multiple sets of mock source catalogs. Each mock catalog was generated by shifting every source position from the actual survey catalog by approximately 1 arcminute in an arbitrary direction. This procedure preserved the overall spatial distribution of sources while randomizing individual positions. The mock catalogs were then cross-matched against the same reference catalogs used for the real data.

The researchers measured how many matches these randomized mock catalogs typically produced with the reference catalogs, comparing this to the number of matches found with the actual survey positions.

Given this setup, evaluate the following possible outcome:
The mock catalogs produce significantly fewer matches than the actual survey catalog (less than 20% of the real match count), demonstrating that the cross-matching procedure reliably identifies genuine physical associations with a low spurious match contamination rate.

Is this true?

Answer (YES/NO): YES